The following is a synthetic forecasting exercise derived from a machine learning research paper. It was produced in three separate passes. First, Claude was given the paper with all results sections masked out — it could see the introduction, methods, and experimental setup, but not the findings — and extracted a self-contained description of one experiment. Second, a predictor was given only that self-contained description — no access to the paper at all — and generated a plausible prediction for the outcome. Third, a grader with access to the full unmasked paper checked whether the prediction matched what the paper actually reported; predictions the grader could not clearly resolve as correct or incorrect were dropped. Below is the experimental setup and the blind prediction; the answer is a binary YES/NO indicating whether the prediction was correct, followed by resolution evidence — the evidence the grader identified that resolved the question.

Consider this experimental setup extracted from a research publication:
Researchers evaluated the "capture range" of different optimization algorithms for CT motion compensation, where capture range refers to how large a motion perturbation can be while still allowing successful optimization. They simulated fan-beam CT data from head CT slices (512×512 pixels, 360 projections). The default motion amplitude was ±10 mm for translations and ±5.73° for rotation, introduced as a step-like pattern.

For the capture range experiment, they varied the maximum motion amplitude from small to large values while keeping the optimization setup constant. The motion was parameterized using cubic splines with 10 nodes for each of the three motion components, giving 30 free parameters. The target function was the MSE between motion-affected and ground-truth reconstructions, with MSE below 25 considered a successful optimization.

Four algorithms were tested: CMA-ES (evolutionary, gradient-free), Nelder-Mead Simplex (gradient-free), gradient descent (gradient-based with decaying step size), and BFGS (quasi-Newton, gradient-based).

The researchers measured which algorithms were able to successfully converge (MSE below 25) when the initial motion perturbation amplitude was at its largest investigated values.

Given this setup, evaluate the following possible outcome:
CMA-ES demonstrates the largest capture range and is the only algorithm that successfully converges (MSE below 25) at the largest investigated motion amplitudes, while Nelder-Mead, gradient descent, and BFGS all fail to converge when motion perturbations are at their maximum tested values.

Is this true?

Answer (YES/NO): NO